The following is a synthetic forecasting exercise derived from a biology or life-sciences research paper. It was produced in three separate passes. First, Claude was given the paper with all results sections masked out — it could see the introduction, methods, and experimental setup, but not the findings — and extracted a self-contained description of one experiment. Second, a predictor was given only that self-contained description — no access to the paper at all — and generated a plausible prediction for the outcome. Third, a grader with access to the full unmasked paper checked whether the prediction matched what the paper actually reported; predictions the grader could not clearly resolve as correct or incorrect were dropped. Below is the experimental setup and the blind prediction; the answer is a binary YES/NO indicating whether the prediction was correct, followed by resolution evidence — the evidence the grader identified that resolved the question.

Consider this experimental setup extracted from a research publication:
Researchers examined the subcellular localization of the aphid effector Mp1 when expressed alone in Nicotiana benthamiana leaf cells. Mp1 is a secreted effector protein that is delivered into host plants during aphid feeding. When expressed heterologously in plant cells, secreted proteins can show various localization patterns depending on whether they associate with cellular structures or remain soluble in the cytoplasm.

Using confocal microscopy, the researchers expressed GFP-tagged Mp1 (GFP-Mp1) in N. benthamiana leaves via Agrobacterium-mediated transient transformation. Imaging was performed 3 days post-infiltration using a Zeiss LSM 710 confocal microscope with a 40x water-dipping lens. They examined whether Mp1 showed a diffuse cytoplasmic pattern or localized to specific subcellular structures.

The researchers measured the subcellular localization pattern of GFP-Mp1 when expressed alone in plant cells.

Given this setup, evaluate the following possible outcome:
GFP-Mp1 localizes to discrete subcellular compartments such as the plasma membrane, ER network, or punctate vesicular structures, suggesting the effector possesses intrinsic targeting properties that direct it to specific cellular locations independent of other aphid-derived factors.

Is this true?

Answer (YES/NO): NO